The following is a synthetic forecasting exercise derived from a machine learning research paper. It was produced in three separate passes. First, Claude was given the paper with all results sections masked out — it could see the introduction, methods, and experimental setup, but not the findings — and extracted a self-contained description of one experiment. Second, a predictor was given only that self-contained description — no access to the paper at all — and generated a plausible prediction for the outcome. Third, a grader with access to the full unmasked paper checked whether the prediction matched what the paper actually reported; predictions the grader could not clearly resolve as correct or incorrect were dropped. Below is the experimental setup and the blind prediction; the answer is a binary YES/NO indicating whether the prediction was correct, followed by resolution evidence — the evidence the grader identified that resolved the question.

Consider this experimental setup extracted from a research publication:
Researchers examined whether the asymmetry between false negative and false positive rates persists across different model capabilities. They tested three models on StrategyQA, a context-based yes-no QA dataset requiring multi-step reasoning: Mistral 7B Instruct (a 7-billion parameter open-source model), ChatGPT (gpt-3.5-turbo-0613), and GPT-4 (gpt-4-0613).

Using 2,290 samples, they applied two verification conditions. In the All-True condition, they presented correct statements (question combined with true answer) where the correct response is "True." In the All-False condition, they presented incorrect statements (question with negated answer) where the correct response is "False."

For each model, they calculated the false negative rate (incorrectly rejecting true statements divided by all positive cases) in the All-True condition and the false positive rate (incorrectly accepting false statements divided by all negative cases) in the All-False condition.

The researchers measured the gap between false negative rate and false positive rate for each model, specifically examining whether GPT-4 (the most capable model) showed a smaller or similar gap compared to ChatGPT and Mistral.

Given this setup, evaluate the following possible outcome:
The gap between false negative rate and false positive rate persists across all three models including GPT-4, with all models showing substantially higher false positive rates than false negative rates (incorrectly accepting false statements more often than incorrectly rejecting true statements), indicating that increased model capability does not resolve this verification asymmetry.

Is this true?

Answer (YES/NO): NO